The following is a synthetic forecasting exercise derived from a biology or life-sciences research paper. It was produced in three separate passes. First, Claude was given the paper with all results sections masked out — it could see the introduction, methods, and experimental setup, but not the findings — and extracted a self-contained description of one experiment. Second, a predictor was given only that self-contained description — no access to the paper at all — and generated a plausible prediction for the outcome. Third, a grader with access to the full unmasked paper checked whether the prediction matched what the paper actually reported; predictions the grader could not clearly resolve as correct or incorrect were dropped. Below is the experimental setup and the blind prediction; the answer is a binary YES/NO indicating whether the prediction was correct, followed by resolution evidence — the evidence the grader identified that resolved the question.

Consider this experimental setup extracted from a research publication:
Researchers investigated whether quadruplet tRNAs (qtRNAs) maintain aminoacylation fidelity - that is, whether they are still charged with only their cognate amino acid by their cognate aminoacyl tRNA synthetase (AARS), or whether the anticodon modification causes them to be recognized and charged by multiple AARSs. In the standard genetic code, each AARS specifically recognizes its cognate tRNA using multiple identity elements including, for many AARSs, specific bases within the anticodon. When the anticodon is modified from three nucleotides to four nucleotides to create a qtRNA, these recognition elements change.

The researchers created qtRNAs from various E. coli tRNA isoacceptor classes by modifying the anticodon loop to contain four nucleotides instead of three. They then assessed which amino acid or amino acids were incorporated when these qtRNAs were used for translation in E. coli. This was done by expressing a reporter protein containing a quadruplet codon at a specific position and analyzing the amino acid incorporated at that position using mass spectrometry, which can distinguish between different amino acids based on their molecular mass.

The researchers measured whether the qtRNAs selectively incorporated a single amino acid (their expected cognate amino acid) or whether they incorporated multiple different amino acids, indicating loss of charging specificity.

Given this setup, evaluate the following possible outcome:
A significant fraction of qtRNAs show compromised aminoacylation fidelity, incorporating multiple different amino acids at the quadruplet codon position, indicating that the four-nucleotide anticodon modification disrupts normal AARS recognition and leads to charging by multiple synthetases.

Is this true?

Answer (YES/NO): NO